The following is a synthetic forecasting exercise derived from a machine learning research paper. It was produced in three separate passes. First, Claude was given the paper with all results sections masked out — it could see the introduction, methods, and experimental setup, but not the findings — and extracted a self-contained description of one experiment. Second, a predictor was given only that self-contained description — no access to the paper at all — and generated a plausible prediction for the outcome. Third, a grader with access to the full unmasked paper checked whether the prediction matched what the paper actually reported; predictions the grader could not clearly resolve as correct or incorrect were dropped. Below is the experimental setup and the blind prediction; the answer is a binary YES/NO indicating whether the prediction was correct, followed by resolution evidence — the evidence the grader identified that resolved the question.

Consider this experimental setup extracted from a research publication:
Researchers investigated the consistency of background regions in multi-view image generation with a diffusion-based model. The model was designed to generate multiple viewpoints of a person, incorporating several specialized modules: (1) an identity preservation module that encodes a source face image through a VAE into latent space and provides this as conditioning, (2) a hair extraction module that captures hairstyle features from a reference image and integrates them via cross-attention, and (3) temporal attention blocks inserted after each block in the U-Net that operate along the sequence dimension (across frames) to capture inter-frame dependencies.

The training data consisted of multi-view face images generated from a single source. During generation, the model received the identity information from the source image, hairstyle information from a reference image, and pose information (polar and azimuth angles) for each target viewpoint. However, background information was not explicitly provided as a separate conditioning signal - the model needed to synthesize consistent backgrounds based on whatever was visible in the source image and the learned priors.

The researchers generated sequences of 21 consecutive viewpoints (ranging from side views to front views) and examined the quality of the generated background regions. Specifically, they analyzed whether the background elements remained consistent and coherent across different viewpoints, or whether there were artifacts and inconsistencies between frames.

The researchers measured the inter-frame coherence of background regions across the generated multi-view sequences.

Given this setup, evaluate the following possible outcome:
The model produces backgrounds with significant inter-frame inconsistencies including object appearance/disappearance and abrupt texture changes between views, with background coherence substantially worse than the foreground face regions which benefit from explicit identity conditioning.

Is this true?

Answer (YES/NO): NO